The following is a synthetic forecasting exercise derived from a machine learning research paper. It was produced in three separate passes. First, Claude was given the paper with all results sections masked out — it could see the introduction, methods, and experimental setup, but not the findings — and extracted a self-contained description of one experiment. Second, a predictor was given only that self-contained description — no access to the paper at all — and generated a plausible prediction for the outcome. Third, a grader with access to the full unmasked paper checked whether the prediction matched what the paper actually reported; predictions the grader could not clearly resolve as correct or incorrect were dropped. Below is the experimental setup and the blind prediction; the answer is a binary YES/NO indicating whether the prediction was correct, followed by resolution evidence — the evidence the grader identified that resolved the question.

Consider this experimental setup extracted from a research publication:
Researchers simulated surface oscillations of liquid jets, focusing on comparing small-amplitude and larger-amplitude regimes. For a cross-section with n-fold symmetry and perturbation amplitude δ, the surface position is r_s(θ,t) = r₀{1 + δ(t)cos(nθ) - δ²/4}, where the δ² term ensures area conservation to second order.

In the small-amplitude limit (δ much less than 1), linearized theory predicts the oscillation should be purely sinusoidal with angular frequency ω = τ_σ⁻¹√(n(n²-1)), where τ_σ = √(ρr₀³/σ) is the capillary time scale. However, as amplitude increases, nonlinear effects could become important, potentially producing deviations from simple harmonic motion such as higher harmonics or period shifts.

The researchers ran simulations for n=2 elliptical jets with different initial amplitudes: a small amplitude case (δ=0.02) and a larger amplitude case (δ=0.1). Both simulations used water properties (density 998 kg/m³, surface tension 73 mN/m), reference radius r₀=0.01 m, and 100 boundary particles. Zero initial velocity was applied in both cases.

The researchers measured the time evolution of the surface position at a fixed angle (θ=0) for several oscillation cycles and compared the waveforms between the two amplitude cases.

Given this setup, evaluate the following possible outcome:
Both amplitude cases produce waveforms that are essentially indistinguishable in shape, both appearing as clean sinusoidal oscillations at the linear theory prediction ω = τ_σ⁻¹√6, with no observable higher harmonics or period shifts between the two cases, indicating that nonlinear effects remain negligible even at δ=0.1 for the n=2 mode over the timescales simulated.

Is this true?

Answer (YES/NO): NO